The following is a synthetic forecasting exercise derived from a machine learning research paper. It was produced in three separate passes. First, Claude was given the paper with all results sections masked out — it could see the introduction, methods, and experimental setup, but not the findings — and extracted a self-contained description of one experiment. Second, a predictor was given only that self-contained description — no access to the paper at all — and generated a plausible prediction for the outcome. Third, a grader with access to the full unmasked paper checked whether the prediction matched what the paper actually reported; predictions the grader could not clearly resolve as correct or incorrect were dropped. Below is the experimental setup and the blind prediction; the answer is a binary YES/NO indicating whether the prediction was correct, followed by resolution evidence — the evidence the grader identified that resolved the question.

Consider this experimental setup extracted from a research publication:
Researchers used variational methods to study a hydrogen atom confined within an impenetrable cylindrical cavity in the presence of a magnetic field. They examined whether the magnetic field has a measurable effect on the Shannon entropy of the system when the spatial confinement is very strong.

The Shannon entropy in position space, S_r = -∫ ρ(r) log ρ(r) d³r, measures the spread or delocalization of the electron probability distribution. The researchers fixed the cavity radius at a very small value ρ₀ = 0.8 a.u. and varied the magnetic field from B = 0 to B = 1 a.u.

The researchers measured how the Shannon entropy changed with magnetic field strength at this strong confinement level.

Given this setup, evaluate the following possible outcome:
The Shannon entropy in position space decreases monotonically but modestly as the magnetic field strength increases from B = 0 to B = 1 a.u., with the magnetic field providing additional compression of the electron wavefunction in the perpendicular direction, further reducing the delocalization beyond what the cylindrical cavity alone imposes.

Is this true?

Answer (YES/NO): YES